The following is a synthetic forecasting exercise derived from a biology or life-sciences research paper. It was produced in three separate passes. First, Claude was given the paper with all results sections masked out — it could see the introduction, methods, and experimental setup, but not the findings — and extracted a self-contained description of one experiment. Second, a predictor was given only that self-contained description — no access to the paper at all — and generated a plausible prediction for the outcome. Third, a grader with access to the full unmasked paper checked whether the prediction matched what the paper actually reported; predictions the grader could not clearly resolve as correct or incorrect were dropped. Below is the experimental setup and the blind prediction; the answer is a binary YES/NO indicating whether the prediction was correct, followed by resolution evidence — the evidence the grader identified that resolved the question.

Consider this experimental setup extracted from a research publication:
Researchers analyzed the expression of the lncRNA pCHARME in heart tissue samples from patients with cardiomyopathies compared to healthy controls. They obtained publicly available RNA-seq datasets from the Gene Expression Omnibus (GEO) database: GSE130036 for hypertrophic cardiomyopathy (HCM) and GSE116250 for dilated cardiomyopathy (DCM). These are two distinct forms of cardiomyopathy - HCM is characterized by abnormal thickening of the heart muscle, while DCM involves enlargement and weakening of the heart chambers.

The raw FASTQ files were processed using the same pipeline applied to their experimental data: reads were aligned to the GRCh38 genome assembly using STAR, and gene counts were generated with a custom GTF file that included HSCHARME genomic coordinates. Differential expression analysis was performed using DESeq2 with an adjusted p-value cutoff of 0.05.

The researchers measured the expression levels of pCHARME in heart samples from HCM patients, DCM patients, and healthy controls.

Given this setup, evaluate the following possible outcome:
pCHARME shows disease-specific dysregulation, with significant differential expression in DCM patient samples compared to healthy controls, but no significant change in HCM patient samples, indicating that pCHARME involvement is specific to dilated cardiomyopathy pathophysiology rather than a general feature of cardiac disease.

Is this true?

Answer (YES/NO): NO